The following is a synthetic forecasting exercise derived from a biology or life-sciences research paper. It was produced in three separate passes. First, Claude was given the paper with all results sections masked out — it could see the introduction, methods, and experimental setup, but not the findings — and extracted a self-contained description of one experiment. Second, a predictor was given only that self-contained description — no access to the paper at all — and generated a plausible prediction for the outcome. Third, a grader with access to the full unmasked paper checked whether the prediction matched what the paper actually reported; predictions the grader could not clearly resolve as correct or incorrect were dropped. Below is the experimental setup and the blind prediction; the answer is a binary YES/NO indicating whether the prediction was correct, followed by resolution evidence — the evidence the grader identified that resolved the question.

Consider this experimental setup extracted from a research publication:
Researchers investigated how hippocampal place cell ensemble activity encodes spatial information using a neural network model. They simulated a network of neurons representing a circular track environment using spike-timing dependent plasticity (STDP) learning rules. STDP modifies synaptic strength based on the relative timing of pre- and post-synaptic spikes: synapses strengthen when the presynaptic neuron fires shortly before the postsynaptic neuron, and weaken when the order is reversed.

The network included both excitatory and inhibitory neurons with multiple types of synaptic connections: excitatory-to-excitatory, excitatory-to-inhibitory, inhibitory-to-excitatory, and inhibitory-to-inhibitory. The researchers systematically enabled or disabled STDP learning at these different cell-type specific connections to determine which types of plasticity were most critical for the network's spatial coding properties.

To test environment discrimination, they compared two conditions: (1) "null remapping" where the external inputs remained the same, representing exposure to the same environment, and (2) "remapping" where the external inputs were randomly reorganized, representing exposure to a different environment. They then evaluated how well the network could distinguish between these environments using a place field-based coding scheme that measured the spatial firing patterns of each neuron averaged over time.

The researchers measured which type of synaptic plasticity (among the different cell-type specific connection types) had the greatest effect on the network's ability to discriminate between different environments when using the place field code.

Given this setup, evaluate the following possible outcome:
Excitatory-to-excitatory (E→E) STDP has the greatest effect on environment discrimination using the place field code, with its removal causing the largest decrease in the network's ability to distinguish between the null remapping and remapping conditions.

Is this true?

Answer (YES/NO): NO